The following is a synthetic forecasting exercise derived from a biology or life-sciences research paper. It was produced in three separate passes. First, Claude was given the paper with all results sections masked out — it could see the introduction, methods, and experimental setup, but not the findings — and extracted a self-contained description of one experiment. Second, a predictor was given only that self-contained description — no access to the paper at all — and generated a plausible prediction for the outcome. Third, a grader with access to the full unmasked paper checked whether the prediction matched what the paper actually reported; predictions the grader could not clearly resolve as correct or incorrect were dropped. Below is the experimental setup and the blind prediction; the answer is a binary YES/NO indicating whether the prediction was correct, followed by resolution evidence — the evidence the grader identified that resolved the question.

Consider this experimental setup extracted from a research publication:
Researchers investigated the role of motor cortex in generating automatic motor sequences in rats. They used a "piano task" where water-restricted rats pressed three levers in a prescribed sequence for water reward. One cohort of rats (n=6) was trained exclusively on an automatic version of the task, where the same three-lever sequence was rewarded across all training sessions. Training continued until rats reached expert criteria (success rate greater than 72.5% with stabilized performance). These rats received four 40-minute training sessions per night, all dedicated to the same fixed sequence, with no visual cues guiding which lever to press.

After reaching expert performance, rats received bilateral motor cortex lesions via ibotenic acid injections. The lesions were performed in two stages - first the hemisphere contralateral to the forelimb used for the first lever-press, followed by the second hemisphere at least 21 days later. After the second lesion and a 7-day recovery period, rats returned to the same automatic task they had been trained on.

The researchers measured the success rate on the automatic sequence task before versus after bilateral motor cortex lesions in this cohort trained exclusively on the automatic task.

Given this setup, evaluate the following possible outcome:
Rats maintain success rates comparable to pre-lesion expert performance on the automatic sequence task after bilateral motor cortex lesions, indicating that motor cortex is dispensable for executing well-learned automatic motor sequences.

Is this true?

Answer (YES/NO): YES